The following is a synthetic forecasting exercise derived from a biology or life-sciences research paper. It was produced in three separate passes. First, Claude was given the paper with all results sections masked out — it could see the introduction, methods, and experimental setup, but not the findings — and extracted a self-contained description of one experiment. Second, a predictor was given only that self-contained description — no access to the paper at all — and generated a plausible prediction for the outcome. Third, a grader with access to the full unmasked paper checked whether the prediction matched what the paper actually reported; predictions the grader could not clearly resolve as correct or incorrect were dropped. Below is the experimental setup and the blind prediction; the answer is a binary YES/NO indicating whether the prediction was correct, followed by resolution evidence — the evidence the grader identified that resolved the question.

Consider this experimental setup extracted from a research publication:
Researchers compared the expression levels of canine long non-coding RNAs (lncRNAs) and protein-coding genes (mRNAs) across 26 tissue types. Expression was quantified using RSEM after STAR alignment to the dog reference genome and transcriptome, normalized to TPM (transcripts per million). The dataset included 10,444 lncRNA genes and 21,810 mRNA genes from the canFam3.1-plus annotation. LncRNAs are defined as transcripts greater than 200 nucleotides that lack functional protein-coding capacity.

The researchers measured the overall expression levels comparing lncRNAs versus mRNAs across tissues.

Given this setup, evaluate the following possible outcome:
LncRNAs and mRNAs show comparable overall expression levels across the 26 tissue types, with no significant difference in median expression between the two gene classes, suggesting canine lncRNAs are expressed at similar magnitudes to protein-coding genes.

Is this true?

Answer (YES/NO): NO